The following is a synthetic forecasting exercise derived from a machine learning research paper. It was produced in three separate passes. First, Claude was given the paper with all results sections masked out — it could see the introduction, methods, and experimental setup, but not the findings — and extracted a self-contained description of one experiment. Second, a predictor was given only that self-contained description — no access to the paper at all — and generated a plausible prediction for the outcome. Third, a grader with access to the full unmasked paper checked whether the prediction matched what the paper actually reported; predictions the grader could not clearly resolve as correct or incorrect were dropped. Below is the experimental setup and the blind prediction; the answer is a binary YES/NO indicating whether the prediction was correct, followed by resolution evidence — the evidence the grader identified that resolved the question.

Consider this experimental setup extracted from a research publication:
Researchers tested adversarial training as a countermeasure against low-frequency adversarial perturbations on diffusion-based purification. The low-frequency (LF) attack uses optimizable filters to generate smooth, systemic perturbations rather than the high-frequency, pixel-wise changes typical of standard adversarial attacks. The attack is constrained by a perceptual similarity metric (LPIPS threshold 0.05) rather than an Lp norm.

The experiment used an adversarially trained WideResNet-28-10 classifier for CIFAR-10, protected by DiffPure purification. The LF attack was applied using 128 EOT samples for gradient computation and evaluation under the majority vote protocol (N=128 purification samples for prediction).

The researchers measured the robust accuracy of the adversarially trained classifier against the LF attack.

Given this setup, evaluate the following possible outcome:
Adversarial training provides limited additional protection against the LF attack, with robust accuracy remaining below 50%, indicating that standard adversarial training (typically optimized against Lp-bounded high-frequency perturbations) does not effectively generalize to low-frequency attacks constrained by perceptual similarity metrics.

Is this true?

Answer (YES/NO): NO